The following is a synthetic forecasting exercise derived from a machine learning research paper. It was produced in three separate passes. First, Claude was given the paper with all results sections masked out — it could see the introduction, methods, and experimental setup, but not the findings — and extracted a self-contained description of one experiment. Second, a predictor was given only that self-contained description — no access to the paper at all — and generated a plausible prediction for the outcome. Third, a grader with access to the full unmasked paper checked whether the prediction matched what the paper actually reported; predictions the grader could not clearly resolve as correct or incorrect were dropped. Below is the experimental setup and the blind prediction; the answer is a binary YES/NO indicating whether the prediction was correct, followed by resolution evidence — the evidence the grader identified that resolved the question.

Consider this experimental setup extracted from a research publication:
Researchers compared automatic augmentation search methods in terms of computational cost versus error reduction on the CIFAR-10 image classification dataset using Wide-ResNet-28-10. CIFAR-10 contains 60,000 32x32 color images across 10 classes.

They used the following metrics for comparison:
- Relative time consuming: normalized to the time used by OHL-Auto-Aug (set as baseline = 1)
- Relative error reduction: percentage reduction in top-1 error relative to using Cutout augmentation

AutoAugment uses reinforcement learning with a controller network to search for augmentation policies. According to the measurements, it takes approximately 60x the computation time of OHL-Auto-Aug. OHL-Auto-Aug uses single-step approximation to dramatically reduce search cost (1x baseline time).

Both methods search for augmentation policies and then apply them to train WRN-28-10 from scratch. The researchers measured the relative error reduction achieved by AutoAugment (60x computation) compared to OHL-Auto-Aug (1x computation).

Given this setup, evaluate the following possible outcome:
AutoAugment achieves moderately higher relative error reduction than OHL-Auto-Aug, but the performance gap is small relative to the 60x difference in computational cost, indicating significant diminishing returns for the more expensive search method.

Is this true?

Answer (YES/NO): NO